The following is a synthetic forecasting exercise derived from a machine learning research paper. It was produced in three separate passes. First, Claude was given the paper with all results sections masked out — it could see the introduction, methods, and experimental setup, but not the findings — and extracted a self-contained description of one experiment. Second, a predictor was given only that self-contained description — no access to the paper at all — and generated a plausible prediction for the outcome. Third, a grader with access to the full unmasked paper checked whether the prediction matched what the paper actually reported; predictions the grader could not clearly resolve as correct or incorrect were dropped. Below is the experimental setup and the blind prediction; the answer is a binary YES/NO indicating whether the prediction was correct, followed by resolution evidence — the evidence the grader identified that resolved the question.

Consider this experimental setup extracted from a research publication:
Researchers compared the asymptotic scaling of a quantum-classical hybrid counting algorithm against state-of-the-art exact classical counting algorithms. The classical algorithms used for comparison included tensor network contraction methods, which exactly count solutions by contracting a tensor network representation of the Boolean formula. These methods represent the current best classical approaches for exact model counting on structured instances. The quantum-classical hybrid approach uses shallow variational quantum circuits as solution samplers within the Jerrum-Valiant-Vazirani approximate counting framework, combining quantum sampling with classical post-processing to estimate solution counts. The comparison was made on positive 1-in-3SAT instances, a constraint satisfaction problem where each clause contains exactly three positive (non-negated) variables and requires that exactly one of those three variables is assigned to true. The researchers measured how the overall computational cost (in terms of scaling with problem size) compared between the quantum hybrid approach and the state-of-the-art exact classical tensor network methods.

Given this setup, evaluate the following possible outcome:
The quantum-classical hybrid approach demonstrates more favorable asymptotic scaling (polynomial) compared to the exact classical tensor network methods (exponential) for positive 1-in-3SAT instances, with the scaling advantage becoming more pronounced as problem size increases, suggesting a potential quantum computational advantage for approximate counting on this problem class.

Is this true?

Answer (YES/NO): NO